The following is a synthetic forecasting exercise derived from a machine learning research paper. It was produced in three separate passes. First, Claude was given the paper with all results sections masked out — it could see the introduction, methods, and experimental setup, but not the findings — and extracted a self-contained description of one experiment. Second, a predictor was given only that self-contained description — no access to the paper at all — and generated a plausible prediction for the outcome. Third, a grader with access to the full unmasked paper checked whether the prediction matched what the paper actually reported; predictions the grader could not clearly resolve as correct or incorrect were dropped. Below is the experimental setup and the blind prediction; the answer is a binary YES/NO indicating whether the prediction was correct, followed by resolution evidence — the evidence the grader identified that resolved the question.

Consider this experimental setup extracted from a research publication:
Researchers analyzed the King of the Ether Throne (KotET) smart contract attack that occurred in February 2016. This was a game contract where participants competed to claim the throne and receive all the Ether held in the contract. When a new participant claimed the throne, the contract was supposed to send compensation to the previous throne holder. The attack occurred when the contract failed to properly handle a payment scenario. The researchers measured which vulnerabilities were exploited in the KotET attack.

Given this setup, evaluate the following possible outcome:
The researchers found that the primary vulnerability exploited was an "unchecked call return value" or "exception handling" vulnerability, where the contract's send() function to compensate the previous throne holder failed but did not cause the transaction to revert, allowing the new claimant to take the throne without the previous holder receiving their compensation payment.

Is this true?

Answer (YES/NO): NO